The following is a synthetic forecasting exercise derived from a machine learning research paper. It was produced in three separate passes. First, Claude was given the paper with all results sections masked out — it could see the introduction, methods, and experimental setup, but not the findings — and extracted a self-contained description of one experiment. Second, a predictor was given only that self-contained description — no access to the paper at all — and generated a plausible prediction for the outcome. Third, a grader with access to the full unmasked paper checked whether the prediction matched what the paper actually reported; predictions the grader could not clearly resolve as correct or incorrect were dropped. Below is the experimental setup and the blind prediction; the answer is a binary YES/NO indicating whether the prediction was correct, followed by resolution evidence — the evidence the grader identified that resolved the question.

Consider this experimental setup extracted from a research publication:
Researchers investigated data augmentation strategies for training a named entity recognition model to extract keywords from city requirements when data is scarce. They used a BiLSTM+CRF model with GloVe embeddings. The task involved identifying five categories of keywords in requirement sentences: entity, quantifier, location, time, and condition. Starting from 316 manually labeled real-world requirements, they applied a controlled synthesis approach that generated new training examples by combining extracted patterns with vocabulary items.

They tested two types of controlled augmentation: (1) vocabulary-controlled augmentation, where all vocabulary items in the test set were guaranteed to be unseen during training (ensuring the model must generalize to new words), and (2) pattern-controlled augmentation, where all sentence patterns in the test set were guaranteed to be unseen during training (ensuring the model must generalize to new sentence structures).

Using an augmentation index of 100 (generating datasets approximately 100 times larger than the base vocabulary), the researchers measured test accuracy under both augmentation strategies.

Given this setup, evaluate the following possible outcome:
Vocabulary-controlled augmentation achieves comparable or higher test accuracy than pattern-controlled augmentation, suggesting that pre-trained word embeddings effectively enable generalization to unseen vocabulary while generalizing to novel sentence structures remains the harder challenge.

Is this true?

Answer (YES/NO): YES